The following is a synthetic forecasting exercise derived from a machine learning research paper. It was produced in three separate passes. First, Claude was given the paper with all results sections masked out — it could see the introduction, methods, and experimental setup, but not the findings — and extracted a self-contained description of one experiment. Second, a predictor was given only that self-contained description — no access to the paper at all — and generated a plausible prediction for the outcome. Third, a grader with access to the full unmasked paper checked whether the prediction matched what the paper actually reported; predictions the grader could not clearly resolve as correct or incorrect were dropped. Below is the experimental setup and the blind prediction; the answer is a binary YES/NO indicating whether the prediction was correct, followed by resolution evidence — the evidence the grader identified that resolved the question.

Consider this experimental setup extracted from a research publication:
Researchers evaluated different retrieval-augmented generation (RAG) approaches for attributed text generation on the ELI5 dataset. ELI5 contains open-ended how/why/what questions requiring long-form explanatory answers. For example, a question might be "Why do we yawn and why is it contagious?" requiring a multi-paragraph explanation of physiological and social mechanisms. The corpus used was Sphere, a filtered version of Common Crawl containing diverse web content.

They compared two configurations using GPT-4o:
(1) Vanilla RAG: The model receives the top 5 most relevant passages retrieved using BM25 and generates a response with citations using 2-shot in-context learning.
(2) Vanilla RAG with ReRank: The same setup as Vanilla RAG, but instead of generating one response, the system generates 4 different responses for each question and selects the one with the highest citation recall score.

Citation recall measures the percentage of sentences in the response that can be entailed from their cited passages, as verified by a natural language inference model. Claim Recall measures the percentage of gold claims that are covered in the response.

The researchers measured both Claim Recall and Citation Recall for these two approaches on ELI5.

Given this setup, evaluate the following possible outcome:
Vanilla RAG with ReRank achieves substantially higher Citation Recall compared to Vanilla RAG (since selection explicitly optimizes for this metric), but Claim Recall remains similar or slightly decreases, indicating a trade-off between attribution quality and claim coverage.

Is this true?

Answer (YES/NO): YES